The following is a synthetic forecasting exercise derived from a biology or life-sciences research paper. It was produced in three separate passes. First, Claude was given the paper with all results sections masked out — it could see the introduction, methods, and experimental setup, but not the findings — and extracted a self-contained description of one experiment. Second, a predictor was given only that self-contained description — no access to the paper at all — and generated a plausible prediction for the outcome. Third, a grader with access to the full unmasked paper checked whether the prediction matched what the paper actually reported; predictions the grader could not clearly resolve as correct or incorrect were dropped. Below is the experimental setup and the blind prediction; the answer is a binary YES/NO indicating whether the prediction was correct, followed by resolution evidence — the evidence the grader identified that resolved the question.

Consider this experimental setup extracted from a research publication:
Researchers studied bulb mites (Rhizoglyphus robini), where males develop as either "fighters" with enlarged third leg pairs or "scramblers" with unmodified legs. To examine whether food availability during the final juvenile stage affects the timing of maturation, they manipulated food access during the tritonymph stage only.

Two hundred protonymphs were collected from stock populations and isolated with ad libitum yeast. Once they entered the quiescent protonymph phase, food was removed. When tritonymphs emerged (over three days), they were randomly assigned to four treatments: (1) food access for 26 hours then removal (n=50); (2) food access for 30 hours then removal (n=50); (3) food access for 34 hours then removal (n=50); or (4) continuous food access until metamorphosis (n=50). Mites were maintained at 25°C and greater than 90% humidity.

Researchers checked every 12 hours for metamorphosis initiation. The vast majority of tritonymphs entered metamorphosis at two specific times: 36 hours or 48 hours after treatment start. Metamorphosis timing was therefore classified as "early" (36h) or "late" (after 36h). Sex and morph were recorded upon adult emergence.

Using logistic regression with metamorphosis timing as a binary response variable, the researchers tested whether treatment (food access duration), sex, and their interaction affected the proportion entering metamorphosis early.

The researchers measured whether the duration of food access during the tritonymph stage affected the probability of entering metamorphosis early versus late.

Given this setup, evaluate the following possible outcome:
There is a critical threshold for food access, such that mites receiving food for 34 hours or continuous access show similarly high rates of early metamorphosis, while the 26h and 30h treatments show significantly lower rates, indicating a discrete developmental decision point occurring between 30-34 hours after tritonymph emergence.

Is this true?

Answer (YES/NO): NO